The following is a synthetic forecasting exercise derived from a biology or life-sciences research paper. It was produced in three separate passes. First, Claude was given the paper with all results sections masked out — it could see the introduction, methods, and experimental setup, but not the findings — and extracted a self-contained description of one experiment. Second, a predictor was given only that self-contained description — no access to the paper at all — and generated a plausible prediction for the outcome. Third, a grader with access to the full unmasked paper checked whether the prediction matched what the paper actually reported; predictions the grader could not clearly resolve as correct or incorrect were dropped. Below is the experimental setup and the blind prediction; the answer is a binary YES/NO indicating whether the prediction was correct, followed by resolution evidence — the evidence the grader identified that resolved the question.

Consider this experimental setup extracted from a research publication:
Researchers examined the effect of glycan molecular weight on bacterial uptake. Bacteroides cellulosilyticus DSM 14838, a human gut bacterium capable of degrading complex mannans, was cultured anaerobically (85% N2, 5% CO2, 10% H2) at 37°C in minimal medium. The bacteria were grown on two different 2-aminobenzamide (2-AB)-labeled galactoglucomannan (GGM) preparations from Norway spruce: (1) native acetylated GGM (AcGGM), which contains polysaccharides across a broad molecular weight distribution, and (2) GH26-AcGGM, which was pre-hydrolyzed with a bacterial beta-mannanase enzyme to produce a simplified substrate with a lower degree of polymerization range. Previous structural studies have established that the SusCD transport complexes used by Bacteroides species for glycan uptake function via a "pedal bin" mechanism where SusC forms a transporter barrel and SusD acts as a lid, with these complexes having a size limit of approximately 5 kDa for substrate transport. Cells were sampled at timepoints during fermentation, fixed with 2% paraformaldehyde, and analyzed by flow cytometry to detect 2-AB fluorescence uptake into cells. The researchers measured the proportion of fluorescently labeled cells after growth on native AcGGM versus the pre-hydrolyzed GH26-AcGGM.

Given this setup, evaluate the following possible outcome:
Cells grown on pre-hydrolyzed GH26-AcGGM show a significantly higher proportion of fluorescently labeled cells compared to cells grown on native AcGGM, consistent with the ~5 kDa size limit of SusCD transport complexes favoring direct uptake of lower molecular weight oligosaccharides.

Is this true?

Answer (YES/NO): NO